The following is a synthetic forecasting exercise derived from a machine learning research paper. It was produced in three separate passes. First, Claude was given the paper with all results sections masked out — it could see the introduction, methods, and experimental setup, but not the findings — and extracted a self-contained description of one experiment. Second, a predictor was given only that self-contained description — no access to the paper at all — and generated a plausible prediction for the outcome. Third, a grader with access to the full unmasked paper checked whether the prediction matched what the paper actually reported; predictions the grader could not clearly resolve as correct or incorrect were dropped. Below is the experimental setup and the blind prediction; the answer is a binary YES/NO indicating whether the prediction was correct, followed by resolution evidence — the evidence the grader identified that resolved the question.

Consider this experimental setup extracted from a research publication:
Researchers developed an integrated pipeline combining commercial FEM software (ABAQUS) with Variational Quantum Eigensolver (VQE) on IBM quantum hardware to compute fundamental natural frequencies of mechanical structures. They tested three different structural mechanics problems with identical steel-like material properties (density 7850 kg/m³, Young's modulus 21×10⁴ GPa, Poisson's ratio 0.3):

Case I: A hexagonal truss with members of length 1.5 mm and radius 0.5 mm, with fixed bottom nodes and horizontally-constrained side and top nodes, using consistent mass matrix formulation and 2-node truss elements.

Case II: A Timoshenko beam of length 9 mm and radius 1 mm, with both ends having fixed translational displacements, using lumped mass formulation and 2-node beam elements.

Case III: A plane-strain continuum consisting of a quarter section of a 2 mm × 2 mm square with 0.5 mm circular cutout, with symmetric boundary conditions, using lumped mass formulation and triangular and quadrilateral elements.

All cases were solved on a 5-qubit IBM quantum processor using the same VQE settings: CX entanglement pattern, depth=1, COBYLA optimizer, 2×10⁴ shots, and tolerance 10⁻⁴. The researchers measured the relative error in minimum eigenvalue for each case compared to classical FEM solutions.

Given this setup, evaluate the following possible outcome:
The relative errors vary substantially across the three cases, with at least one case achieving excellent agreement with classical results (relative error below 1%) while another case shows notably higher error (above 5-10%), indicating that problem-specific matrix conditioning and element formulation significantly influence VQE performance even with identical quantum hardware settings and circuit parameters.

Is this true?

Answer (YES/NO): NO